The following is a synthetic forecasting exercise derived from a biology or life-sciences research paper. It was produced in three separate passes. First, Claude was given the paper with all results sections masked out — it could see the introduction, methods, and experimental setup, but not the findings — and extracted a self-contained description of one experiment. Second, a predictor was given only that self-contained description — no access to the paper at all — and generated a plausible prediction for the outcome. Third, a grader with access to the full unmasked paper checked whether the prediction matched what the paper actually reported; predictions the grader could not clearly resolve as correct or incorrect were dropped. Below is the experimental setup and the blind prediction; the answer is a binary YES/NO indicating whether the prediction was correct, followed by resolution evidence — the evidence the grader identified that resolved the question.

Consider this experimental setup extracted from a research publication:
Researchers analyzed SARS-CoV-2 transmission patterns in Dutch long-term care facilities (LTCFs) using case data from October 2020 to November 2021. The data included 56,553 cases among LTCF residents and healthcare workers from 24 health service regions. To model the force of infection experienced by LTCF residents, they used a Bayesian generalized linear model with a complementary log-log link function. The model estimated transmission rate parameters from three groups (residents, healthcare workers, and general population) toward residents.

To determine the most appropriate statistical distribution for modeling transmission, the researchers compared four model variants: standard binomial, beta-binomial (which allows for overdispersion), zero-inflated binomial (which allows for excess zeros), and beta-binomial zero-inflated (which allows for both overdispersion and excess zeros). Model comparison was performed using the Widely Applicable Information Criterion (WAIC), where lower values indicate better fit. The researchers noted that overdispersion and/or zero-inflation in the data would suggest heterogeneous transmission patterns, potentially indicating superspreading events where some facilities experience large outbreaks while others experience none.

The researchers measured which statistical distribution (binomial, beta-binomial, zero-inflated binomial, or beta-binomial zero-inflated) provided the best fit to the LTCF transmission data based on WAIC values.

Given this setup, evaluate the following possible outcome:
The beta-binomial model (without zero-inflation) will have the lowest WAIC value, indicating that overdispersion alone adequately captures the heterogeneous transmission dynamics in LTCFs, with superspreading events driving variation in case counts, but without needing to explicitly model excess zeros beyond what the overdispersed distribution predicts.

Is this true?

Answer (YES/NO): YES